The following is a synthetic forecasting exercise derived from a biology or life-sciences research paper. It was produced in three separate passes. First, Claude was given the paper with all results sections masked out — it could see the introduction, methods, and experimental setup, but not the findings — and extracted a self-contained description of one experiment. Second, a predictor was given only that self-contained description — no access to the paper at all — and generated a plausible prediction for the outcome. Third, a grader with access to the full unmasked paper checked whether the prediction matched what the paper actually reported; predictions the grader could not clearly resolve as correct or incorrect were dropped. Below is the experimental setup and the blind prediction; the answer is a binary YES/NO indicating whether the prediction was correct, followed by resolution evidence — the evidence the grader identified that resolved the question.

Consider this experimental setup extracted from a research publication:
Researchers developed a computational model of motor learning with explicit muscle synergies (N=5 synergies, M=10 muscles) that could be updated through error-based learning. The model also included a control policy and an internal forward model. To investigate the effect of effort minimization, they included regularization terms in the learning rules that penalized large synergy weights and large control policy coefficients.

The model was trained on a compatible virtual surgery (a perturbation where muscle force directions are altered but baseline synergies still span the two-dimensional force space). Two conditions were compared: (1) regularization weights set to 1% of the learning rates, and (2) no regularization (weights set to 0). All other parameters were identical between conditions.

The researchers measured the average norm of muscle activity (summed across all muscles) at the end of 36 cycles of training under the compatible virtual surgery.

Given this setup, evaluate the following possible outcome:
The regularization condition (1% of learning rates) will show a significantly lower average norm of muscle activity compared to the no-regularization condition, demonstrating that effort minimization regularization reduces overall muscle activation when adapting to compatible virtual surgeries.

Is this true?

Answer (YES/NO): YES